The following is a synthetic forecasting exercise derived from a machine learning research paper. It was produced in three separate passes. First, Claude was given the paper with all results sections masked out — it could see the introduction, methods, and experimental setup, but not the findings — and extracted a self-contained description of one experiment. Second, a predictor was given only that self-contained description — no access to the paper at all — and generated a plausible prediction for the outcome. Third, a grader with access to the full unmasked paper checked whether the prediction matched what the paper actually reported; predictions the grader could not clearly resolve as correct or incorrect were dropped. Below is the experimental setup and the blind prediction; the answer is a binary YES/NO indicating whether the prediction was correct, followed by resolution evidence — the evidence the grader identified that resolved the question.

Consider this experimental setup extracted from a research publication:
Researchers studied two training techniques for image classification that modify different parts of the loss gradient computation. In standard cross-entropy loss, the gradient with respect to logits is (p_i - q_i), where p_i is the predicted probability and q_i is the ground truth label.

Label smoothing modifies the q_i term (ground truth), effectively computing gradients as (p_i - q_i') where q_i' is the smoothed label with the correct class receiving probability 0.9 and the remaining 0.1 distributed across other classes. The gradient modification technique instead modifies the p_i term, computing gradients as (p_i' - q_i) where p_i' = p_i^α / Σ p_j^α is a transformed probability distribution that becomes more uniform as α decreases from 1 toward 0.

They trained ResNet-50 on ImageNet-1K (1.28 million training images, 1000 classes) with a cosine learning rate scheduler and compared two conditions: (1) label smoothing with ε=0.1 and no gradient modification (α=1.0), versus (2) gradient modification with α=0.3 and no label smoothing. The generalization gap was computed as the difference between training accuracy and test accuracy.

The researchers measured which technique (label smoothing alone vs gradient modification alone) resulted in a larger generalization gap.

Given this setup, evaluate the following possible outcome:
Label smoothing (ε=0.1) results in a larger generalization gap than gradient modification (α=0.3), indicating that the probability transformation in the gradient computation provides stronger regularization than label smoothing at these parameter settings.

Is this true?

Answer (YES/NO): NO